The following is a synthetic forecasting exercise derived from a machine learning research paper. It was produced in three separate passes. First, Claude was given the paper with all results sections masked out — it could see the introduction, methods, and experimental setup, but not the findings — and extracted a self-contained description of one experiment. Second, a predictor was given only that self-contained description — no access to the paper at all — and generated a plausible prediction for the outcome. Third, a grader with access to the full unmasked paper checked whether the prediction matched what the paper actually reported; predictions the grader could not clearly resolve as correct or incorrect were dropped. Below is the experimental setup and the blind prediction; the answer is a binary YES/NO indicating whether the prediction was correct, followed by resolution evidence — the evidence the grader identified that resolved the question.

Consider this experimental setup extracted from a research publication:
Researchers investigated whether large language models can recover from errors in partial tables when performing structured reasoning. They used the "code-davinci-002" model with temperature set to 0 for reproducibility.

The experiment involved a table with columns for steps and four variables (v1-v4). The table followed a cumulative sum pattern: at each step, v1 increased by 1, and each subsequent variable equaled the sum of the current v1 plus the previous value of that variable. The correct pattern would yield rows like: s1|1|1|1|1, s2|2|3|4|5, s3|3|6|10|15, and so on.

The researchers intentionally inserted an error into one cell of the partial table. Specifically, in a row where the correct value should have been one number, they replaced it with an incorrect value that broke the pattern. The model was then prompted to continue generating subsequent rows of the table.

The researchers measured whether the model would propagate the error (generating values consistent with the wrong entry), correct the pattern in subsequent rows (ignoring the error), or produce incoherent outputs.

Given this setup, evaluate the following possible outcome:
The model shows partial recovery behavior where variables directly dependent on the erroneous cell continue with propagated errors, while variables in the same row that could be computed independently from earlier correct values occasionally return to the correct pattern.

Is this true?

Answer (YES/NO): NO